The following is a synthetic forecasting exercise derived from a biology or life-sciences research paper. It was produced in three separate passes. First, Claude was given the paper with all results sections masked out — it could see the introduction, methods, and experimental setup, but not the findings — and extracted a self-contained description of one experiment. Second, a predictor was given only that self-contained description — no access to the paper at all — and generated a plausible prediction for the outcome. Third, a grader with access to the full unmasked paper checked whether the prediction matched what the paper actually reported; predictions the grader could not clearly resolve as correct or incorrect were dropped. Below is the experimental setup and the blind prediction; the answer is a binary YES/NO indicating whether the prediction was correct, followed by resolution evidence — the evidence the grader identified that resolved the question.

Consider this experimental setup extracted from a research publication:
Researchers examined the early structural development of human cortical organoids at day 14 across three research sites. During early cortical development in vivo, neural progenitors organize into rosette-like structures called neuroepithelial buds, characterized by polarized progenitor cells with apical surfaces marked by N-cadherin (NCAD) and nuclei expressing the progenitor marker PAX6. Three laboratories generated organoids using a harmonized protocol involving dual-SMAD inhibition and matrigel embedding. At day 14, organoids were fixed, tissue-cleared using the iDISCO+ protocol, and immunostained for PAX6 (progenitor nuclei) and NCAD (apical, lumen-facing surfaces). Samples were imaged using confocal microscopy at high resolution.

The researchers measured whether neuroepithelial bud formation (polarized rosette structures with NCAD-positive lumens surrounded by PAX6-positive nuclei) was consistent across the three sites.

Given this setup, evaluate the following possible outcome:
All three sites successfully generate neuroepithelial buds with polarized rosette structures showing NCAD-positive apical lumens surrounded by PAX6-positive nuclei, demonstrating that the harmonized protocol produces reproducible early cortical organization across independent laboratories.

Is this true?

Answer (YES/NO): YES